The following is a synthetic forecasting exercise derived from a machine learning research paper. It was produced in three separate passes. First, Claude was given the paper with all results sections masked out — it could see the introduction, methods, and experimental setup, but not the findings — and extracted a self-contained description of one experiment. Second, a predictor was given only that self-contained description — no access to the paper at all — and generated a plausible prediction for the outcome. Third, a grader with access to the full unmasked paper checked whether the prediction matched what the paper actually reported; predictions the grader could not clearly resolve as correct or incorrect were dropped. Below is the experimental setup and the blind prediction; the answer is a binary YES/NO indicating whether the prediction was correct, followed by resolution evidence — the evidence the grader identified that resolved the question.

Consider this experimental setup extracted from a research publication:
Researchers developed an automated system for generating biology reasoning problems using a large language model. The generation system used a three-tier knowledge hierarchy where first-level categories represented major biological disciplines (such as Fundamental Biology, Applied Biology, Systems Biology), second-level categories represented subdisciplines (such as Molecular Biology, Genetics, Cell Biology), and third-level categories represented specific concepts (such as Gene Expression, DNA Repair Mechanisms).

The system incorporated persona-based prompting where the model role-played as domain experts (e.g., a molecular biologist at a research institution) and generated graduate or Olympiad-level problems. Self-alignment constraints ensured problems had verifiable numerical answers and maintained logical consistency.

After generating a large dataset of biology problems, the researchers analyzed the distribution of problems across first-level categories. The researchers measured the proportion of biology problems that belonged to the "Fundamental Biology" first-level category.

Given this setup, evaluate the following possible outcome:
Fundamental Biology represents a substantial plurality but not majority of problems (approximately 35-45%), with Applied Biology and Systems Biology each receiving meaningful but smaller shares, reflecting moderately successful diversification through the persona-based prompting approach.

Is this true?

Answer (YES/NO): NO